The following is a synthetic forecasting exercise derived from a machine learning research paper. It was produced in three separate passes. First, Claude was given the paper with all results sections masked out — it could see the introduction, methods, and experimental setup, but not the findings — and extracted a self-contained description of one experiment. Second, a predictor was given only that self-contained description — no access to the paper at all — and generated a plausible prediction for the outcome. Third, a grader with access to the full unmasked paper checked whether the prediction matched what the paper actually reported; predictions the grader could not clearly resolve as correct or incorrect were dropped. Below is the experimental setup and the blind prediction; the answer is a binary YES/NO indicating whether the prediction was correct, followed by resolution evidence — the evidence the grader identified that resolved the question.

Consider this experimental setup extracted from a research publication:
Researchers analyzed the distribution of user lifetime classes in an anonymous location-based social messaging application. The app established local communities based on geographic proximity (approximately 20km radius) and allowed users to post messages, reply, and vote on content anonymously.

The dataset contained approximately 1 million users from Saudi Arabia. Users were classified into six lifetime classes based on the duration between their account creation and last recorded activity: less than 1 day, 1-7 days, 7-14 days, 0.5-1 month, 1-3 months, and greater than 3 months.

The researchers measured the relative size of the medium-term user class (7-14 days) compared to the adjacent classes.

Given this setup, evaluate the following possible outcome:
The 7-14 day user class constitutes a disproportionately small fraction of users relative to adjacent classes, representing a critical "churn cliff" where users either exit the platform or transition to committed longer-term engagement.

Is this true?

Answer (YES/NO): YES